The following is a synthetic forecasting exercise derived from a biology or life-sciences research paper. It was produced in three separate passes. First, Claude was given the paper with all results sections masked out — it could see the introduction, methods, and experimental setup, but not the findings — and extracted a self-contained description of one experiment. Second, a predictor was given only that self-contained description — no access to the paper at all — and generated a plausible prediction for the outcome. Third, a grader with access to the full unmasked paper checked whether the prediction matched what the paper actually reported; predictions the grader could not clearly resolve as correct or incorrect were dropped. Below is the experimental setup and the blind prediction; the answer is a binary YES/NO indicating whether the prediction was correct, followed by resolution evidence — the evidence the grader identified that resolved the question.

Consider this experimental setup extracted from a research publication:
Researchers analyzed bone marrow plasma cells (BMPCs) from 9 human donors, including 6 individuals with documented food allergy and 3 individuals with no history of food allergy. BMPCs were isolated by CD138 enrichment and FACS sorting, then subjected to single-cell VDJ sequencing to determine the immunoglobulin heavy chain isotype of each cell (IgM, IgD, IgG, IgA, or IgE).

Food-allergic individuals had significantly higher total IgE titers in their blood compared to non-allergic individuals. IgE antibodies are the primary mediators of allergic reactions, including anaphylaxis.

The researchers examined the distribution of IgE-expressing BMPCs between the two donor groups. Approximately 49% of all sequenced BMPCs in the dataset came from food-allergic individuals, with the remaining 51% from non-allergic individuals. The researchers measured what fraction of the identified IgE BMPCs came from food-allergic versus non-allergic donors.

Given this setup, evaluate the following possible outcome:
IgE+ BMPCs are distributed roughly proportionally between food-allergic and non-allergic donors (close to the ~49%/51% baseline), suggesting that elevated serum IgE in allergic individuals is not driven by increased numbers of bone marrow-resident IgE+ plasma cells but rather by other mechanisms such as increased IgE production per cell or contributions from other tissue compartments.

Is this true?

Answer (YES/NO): NO